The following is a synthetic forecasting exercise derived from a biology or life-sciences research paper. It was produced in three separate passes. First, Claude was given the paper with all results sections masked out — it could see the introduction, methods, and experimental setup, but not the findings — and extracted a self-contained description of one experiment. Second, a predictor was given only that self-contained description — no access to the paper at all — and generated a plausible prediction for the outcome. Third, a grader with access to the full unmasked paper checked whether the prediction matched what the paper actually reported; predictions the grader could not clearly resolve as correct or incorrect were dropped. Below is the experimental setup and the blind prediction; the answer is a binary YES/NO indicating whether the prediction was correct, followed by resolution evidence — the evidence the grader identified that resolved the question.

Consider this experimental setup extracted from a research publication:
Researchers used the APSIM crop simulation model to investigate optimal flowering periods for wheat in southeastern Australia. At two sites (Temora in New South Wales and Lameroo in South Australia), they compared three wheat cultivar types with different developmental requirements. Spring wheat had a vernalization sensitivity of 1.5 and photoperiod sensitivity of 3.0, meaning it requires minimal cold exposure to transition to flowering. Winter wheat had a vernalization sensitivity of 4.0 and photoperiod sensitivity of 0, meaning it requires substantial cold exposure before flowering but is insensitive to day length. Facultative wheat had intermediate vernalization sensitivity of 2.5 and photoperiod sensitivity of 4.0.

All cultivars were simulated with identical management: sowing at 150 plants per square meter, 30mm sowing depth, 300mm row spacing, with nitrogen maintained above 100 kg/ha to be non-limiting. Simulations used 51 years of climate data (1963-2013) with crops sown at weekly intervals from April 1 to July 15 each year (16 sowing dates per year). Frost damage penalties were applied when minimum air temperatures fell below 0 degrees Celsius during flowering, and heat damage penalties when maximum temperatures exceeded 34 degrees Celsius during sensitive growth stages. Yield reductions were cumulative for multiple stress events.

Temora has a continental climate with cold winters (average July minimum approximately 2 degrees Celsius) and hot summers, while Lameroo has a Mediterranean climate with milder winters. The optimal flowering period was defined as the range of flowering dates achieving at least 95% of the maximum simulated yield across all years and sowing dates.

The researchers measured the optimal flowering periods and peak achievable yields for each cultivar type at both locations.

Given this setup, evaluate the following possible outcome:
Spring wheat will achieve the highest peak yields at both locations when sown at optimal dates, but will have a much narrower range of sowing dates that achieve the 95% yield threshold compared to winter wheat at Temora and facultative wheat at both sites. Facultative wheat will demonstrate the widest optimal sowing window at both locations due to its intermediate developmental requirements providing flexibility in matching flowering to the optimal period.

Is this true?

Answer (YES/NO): NO